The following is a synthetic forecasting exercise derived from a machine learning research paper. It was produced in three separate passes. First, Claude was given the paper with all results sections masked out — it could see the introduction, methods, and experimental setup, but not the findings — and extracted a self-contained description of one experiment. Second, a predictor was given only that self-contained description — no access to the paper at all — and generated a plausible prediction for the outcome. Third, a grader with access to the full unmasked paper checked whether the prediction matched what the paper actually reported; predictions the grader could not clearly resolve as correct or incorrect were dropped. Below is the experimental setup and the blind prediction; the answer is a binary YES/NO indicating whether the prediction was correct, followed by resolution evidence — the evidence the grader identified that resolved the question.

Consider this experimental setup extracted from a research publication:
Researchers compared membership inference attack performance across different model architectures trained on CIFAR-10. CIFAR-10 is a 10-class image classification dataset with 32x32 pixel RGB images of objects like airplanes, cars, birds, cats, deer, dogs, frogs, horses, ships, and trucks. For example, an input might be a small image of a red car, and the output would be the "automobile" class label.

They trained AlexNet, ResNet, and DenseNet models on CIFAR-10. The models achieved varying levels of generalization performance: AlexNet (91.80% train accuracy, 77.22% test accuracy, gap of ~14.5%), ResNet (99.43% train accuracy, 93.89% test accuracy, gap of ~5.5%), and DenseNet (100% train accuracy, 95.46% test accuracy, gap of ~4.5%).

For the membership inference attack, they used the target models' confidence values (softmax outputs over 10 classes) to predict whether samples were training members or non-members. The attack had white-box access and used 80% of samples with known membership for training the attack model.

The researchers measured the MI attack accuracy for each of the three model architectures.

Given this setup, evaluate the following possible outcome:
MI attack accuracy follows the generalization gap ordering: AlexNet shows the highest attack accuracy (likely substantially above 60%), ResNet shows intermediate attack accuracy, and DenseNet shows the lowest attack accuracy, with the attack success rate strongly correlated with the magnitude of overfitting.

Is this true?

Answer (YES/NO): NO